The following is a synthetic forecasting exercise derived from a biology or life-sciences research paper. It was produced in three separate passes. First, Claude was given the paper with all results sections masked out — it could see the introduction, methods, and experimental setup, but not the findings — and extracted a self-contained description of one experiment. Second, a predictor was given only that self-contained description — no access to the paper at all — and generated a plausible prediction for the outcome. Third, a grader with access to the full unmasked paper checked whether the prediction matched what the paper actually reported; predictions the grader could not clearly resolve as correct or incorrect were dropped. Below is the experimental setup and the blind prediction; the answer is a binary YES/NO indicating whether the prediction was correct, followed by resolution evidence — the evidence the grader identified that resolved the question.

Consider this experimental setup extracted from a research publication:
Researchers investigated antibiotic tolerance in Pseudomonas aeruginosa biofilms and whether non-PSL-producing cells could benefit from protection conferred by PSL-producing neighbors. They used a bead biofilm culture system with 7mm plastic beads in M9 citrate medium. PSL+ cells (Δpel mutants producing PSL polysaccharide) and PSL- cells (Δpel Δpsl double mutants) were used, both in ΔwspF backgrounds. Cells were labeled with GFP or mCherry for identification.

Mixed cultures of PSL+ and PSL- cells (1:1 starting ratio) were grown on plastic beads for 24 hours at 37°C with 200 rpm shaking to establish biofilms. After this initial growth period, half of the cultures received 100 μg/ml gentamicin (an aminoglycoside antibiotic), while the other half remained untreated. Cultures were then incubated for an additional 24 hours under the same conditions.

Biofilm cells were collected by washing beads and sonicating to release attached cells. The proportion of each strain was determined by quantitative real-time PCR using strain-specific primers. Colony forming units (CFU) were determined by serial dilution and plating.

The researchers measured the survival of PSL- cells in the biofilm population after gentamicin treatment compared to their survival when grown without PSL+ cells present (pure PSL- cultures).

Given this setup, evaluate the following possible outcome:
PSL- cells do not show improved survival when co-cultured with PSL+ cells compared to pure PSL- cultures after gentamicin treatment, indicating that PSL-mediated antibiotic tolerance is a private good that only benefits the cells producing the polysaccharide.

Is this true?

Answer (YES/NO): NO